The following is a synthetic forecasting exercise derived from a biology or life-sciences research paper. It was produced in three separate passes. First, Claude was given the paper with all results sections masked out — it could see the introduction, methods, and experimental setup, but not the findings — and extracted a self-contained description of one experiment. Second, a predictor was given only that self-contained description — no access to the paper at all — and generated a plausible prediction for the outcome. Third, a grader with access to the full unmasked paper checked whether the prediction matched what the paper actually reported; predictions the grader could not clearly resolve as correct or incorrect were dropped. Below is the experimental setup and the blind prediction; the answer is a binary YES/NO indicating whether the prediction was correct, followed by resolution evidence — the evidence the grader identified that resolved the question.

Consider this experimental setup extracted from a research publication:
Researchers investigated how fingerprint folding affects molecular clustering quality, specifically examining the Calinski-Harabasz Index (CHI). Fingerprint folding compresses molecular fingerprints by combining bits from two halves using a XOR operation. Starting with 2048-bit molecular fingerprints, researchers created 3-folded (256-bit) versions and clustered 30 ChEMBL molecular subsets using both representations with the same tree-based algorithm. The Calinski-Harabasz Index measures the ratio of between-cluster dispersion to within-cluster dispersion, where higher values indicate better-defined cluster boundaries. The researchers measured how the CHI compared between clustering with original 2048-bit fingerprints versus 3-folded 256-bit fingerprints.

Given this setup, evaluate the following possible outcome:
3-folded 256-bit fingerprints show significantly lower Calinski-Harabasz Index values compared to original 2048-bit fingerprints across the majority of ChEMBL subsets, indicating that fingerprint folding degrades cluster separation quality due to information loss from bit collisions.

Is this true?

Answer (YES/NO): NO